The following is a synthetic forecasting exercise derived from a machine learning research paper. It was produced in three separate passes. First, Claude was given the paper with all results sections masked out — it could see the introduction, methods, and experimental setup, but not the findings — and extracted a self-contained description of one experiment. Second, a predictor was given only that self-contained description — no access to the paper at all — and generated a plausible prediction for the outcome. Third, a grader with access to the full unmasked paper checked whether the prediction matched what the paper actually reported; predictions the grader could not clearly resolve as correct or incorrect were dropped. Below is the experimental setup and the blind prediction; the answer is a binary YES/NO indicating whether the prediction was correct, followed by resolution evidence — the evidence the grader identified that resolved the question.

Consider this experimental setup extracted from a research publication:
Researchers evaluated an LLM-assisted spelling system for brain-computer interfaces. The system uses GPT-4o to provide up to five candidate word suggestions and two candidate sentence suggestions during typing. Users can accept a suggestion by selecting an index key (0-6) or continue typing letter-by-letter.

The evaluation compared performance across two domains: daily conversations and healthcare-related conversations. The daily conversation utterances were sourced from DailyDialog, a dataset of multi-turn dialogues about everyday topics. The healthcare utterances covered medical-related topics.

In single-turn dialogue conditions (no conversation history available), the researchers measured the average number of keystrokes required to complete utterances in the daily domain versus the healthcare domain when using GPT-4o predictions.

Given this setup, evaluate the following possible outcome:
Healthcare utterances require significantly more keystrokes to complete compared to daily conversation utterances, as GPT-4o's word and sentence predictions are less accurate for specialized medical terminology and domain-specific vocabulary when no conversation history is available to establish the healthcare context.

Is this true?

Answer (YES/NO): NO